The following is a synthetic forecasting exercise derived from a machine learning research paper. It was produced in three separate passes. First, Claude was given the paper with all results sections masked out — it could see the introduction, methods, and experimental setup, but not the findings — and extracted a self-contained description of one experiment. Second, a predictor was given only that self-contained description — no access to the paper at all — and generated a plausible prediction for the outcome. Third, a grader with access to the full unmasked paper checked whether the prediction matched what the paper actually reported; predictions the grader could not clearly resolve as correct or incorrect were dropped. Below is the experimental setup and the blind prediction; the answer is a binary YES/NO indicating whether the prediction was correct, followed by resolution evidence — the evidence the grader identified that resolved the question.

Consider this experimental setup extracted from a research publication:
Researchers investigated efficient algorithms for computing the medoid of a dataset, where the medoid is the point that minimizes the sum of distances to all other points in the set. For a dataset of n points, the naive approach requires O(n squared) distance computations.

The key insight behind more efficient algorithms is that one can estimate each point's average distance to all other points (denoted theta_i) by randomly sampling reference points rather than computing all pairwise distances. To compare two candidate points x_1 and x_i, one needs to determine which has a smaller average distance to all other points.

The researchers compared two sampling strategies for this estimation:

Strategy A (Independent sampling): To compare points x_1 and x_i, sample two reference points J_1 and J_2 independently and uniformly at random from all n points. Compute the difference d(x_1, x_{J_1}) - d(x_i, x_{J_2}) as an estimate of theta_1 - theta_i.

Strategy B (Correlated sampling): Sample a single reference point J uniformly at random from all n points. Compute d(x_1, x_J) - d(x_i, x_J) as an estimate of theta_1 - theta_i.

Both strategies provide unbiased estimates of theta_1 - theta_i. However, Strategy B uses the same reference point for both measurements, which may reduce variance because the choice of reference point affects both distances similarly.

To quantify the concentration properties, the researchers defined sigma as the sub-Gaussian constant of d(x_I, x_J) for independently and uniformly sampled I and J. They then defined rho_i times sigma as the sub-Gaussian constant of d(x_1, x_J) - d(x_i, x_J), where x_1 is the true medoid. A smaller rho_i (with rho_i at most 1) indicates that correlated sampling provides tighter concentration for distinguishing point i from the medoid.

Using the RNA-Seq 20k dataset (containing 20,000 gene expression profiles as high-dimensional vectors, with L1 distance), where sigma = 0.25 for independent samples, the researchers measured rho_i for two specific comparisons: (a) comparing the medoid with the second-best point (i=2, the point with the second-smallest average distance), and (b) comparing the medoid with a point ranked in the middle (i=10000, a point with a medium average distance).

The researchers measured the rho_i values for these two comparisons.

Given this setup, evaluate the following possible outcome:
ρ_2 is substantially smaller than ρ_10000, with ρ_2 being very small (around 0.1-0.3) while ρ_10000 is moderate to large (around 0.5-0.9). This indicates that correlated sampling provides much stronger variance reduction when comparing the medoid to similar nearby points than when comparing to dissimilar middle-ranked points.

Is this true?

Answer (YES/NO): NO